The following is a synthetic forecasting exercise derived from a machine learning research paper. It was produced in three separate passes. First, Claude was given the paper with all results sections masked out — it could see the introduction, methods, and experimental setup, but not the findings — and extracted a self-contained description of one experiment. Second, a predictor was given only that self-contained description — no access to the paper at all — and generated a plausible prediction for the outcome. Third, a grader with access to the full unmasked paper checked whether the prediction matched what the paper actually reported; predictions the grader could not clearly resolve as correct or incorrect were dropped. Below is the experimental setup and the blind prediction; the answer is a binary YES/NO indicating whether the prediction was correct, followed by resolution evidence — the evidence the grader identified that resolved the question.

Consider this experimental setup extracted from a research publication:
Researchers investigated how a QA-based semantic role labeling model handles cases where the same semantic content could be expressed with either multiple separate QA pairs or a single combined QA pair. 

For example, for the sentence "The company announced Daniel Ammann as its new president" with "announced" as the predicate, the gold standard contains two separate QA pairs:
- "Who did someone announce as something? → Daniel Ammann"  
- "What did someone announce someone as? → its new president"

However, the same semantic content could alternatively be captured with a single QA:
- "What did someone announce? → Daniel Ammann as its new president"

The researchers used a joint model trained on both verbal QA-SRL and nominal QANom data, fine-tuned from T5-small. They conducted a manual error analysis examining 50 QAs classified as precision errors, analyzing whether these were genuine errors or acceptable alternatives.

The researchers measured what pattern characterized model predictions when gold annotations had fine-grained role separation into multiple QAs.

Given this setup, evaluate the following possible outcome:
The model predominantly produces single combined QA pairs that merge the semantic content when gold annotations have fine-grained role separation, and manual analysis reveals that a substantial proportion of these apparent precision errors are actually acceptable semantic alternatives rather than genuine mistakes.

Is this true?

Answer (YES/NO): NO